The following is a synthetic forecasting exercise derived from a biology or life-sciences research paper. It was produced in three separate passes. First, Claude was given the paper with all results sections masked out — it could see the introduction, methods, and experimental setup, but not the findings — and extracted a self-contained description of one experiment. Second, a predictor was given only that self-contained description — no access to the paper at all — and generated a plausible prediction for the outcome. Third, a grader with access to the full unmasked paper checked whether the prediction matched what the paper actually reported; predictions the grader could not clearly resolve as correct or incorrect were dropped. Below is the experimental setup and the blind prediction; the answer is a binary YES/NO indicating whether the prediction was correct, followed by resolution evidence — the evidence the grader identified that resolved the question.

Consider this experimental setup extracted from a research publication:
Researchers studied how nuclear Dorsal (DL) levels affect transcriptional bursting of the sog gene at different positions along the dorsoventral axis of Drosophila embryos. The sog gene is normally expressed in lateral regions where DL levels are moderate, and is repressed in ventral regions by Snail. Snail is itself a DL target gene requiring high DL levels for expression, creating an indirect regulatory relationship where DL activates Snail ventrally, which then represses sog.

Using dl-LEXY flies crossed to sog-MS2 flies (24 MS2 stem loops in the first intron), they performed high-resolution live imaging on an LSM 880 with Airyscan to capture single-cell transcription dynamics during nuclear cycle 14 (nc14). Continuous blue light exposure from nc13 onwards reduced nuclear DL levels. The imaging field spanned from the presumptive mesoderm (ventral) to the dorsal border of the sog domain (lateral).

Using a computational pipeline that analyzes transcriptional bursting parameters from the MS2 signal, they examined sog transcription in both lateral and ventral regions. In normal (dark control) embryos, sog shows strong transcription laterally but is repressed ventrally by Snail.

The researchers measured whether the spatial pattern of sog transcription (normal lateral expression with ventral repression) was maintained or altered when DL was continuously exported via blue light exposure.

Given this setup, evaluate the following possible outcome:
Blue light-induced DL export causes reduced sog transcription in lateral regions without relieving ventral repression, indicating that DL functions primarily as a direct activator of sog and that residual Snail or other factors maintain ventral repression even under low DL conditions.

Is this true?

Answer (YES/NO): NO